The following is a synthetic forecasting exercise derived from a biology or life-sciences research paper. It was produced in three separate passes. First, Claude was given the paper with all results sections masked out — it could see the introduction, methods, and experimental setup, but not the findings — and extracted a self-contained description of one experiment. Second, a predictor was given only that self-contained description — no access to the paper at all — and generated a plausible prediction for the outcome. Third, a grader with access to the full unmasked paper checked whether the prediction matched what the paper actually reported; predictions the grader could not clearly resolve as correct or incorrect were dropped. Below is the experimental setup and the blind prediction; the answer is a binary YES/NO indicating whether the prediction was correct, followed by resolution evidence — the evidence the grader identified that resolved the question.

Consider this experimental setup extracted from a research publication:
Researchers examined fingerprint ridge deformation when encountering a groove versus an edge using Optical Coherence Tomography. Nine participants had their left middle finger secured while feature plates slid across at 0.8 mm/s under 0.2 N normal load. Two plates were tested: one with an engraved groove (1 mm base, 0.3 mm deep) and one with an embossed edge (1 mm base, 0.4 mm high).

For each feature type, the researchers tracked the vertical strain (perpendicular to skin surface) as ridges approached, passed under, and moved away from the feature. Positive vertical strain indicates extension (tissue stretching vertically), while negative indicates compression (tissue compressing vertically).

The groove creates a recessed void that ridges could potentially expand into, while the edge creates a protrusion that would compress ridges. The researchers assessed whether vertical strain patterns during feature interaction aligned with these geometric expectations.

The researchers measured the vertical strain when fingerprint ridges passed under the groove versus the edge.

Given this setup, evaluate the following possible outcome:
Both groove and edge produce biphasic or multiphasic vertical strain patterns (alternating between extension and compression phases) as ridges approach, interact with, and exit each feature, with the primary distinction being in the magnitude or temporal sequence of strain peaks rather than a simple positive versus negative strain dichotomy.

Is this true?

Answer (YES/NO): NO